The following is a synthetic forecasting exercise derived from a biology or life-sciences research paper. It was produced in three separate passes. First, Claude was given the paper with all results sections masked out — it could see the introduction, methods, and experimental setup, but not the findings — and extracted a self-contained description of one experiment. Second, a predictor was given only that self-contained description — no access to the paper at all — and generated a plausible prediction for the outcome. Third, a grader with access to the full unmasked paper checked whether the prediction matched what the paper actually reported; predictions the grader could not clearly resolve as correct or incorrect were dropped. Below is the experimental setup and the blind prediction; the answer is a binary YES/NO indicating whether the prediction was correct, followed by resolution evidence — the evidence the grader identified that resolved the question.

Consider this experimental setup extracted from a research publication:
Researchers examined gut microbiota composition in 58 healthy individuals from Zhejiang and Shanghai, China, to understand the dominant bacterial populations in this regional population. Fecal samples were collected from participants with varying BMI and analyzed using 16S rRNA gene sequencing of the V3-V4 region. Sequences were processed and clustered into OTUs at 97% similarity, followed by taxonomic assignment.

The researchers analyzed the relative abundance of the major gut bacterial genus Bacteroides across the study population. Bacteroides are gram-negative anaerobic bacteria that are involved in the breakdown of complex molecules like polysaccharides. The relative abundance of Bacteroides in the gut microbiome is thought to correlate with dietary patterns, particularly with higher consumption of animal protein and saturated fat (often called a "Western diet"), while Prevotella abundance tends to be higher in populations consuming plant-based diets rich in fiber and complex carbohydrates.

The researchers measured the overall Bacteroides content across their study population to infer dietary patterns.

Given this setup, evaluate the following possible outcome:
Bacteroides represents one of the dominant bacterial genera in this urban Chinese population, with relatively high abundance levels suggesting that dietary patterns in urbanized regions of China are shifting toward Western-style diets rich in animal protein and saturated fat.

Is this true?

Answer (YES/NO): YES